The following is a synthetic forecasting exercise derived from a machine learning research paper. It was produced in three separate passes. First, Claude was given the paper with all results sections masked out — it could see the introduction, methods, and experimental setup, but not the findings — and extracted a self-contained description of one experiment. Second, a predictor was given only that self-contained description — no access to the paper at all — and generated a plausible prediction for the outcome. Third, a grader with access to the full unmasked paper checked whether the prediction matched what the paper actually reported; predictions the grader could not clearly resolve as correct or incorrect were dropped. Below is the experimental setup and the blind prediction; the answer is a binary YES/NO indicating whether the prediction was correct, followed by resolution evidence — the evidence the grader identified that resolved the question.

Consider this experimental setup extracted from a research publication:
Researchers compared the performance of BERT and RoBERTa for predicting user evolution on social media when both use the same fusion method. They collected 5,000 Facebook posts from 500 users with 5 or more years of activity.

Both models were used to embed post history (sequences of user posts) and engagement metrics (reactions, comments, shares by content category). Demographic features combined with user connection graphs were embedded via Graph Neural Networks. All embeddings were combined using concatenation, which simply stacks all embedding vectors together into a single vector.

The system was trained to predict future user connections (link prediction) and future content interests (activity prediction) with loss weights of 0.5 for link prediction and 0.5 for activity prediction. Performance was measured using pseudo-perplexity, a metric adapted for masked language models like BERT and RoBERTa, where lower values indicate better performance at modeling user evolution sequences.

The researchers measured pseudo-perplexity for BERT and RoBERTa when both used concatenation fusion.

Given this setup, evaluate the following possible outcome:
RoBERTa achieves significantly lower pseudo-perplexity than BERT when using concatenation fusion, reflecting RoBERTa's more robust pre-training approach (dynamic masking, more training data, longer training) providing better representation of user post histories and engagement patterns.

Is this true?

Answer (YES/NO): NO